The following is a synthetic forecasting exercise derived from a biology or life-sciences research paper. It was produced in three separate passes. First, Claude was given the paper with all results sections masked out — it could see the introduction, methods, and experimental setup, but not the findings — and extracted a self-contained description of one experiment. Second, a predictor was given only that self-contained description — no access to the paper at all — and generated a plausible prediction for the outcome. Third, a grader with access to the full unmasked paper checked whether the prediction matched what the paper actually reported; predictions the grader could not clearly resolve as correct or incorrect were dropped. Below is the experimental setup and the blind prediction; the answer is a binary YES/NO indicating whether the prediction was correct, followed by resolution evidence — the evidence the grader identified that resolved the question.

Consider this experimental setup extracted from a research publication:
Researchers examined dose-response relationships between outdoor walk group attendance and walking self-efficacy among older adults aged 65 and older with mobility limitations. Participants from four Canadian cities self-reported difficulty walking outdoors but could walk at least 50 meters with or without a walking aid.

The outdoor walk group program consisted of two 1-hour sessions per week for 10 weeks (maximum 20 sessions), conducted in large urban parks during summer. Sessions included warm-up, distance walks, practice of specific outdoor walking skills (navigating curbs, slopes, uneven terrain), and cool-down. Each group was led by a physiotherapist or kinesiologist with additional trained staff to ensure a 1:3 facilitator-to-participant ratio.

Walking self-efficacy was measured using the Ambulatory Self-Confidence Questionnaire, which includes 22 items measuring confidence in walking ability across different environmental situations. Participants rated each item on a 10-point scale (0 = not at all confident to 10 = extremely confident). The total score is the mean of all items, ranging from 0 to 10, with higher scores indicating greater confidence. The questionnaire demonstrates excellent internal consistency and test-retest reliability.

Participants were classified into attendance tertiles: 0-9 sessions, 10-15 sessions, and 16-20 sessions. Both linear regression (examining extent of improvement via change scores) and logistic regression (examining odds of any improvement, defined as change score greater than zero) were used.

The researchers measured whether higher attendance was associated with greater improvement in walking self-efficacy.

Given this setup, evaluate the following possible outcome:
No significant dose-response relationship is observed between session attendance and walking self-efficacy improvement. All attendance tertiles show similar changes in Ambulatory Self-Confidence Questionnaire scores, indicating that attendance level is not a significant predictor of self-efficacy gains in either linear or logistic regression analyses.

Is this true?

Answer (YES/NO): NO